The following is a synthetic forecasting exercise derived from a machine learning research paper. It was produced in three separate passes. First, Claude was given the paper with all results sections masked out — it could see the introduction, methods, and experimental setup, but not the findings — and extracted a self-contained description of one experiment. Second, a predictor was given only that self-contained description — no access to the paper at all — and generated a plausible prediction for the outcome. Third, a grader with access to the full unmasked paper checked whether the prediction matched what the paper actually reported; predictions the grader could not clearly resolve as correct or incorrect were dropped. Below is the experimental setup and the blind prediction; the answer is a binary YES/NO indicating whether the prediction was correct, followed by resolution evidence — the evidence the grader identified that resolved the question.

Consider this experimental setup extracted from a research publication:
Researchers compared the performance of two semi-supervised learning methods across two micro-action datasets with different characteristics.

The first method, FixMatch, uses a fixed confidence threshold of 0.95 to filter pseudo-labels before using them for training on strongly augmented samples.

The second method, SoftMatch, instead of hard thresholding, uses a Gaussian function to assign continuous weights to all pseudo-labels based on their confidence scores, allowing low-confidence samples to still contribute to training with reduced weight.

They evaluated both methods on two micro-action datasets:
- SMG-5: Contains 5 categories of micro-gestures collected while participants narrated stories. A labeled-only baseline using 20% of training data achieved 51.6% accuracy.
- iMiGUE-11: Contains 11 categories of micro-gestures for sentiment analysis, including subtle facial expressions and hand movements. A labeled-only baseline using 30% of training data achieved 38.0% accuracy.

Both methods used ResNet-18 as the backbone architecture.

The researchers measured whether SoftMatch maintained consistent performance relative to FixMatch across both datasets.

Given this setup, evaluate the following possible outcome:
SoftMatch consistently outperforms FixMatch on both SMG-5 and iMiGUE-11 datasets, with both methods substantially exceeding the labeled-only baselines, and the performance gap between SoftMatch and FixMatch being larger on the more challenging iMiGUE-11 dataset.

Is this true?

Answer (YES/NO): NO